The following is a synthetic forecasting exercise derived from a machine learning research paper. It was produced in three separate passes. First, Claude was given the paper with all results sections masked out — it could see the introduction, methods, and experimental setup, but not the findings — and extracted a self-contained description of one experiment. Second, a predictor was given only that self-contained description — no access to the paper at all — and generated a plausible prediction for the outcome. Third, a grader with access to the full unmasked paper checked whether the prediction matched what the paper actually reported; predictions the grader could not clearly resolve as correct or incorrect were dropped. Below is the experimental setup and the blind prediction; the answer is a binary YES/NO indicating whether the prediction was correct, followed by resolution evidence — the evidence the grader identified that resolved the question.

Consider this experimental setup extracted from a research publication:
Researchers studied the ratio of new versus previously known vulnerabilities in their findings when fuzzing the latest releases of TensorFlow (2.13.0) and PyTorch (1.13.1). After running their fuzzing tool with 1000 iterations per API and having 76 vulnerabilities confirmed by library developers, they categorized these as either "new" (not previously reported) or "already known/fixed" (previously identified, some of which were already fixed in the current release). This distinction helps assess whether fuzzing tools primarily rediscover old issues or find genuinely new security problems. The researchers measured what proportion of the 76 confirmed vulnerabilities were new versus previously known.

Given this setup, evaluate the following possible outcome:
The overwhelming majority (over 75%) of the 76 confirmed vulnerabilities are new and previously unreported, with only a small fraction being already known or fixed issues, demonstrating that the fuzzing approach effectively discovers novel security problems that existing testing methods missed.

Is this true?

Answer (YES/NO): YES